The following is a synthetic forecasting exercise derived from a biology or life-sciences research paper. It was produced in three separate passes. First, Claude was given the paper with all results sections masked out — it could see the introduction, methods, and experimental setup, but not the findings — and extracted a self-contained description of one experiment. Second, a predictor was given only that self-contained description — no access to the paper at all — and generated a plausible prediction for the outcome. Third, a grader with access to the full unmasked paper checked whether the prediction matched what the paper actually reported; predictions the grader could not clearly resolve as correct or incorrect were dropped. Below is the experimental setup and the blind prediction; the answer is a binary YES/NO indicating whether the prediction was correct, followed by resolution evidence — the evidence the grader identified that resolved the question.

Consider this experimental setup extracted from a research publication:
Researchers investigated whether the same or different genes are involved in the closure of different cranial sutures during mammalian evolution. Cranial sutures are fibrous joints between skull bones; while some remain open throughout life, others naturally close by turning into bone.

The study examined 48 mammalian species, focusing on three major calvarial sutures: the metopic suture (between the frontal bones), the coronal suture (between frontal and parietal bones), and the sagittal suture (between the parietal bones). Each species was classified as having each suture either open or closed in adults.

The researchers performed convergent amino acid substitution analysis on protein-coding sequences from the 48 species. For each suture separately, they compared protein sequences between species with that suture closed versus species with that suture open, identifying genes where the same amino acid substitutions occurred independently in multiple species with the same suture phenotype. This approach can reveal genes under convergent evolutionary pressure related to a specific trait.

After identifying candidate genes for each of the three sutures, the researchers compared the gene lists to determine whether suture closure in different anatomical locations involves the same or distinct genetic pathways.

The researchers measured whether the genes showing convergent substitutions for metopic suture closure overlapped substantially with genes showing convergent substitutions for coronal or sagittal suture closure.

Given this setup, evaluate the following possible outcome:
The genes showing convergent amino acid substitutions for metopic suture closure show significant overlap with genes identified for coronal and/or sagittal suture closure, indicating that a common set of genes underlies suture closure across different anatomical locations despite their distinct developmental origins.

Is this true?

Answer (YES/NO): YES